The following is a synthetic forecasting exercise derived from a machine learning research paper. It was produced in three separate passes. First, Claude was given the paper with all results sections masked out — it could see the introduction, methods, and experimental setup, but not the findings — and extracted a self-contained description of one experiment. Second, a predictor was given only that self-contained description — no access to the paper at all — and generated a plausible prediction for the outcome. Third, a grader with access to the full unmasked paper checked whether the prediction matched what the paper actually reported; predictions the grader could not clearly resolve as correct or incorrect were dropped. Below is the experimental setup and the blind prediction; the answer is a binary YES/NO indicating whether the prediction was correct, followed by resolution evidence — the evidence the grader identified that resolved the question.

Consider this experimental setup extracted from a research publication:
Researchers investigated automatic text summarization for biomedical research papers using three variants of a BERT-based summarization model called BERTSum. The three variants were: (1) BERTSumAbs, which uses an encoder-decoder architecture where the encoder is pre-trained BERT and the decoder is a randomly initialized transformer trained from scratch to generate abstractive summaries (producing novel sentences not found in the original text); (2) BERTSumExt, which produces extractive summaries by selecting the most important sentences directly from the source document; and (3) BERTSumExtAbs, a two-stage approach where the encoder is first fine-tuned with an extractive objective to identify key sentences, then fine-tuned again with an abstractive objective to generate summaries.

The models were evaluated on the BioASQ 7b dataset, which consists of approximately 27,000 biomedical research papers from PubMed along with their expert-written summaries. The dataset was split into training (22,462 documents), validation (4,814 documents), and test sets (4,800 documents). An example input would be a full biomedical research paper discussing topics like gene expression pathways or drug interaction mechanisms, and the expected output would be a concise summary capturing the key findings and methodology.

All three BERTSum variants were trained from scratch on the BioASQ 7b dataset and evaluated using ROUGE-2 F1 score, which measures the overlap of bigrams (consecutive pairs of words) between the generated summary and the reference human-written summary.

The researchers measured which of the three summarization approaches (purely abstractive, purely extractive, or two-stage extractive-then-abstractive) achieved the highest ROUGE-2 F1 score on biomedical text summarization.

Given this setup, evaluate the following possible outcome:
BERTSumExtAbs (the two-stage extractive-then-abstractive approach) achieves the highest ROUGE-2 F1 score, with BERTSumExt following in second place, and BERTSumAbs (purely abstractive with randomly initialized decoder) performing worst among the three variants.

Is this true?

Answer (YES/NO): NO